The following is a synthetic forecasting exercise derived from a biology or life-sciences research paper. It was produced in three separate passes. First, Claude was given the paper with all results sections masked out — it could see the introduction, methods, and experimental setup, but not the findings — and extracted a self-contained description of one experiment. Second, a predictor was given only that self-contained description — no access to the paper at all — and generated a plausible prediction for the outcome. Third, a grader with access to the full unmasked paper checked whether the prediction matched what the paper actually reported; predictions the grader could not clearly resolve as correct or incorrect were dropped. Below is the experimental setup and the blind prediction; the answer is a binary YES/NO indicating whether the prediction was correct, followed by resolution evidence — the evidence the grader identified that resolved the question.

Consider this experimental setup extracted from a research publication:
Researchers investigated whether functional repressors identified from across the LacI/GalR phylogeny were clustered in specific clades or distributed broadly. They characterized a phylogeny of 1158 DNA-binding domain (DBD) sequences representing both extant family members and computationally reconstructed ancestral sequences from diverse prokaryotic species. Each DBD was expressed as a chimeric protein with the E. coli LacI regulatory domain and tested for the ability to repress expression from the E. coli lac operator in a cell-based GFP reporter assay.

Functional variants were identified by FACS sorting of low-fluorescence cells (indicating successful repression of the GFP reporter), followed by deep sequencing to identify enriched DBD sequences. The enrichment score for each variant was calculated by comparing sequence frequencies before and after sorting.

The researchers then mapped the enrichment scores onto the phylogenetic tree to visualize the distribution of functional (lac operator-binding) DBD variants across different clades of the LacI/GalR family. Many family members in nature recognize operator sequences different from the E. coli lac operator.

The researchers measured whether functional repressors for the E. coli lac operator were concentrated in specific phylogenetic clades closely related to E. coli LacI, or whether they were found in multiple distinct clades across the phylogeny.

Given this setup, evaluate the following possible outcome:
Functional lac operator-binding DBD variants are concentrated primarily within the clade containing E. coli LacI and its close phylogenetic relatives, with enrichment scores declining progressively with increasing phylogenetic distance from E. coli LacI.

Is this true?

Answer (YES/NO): NO